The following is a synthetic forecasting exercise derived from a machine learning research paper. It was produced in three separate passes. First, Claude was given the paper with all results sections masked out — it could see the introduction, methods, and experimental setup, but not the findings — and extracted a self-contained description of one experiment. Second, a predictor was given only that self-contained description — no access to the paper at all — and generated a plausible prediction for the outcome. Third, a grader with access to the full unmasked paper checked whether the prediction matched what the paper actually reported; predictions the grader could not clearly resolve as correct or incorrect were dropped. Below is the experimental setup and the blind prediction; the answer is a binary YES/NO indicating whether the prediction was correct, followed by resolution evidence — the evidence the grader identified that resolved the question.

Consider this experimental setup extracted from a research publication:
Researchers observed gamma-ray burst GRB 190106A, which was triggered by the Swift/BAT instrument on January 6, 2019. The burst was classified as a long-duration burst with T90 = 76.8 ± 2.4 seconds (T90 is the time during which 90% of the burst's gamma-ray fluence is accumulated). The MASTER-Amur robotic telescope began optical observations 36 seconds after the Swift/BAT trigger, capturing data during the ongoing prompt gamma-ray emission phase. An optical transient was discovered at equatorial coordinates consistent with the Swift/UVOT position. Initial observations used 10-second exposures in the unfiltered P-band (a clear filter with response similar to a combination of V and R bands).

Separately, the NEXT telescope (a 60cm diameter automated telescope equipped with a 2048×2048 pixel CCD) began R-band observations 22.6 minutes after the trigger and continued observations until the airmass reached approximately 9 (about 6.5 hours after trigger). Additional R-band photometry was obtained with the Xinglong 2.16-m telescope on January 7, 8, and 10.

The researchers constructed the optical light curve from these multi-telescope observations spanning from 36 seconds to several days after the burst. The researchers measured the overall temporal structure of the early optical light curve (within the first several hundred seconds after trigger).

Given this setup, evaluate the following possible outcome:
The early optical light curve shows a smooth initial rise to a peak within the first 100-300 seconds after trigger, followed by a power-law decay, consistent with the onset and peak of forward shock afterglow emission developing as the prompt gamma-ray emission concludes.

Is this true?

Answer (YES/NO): NO